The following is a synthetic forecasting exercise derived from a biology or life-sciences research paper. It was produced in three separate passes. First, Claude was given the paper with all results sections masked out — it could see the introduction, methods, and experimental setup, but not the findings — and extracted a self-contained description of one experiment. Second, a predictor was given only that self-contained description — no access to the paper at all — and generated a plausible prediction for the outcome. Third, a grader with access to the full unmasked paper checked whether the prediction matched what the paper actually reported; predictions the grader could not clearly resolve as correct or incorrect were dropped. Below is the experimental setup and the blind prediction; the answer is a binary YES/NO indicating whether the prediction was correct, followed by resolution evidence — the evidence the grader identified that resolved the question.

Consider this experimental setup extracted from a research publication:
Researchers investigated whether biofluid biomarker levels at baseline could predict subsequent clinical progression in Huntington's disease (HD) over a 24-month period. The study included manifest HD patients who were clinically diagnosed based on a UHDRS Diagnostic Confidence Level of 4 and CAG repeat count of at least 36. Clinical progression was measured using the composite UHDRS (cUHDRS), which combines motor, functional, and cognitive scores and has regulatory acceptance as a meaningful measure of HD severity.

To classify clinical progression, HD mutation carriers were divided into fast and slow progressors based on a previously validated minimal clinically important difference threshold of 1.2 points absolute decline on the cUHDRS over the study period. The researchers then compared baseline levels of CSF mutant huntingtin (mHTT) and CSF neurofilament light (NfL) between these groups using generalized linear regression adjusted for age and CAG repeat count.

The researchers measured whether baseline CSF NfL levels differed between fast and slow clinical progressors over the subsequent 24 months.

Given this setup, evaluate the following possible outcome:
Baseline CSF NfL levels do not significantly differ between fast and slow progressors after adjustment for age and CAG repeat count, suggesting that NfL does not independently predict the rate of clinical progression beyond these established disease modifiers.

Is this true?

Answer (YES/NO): YES